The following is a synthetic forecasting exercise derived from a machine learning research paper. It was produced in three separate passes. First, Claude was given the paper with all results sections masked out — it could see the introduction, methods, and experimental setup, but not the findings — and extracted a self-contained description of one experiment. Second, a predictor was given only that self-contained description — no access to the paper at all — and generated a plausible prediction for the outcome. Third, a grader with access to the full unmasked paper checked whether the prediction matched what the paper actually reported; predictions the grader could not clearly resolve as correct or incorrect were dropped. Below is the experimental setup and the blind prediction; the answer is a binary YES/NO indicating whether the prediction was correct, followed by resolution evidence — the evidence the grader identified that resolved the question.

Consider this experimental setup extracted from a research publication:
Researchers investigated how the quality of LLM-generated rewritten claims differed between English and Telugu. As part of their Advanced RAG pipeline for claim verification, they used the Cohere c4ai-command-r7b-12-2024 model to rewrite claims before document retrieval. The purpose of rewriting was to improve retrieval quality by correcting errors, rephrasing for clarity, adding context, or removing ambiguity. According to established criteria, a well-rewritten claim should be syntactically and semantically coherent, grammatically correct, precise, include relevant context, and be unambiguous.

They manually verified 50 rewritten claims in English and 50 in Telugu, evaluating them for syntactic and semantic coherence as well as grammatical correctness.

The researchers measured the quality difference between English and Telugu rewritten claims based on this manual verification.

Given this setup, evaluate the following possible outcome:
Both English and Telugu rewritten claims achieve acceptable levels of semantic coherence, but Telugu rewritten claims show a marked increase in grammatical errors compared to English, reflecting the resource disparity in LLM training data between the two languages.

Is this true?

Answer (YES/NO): NO